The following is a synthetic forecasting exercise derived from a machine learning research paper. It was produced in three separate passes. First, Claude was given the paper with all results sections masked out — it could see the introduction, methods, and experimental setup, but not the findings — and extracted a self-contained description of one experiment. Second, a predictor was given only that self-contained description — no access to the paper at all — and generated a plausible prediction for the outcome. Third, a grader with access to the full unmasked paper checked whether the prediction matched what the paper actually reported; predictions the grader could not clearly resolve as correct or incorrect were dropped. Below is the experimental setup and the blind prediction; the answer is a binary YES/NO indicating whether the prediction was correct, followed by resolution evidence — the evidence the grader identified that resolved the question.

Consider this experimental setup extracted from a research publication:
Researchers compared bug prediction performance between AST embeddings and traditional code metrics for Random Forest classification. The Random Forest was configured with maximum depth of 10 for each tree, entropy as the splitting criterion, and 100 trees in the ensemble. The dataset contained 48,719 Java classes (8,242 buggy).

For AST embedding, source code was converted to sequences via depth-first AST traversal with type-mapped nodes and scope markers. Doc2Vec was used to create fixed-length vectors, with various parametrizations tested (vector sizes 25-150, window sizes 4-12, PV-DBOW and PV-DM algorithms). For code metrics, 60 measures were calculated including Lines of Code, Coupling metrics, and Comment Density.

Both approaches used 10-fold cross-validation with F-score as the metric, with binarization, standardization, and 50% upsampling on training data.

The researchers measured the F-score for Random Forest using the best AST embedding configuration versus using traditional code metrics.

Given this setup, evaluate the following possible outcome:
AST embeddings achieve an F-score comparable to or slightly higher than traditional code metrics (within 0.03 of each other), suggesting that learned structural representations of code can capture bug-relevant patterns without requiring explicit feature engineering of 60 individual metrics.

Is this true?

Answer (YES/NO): NO